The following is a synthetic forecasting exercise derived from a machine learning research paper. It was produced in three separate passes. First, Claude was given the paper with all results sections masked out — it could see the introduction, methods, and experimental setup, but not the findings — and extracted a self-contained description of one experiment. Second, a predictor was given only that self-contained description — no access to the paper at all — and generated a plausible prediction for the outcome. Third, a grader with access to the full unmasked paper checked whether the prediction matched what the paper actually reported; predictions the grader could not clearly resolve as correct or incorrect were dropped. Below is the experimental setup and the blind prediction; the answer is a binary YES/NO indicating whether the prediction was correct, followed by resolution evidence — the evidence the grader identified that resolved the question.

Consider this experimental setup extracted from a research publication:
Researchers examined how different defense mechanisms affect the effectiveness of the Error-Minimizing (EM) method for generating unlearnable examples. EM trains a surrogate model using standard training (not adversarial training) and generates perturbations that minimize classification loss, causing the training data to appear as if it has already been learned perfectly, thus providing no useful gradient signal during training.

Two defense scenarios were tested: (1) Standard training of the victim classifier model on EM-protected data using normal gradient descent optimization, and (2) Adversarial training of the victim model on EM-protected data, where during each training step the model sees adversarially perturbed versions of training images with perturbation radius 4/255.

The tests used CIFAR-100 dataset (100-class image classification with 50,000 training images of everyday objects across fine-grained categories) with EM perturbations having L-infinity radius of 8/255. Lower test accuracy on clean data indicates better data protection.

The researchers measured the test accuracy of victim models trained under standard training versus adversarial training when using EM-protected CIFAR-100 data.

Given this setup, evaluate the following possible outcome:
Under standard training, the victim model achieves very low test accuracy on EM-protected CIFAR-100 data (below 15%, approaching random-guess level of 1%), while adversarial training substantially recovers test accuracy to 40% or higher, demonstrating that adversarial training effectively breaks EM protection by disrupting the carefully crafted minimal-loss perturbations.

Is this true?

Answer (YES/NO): YES